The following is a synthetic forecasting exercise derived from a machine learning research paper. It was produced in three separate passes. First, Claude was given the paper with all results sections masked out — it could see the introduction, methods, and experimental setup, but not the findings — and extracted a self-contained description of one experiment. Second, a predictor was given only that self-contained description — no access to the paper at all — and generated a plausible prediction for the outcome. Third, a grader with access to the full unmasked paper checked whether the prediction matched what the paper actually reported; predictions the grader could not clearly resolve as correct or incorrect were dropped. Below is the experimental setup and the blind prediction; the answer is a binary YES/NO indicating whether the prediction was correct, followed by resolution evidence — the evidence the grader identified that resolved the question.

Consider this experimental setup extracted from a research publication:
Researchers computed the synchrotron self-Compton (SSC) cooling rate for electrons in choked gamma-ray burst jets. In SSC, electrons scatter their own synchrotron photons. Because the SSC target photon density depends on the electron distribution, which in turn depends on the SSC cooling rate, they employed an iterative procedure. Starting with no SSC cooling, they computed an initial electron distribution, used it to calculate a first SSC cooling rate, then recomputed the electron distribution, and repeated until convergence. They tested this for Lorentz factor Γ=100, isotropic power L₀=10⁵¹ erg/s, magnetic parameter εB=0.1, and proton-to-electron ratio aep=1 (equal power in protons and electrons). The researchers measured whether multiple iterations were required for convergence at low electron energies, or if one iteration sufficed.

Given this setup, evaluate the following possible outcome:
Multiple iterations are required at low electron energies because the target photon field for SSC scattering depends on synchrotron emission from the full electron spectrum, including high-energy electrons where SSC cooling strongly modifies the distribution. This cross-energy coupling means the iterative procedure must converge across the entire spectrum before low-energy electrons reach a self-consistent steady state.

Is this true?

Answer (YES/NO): YES